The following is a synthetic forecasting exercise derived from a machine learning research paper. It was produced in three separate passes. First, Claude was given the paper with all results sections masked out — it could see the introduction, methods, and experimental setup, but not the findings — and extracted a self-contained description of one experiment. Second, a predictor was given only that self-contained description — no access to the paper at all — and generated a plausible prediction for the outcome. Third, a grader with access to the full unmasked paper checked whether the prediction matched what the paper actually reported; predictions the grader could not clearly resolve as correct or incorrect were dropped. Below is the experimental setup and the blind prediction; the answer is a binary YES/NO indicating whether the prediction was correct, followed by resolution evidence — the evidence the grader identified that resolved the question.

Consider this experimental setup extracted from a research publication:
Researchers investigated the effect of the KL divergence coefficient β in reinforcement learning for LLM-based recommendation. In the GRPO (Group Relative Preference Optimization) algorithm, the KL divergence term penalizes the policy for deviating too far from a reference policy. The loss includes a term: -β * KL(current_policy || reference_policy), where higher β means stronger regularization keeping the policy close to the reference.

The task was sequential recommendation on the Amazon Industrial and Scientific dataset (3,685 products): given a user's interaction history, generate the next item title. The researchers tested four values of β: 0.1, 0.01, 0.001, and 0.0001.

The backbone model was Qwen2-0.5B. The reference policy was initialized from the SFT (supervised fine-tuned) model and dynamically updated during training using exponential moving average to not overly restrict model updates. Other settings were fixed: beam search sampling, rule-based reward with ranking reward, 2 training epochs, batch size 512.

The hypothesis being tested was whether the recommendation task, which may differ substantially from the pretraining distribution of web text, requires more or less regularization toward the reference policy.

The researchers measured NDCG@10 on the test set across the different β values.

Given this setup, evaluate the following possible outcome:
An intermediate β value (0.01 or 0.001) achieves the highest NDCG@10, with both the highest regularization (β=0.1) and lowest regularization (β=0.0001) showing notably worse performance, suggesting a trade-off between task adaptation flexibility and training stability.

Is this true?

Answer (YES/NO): YES